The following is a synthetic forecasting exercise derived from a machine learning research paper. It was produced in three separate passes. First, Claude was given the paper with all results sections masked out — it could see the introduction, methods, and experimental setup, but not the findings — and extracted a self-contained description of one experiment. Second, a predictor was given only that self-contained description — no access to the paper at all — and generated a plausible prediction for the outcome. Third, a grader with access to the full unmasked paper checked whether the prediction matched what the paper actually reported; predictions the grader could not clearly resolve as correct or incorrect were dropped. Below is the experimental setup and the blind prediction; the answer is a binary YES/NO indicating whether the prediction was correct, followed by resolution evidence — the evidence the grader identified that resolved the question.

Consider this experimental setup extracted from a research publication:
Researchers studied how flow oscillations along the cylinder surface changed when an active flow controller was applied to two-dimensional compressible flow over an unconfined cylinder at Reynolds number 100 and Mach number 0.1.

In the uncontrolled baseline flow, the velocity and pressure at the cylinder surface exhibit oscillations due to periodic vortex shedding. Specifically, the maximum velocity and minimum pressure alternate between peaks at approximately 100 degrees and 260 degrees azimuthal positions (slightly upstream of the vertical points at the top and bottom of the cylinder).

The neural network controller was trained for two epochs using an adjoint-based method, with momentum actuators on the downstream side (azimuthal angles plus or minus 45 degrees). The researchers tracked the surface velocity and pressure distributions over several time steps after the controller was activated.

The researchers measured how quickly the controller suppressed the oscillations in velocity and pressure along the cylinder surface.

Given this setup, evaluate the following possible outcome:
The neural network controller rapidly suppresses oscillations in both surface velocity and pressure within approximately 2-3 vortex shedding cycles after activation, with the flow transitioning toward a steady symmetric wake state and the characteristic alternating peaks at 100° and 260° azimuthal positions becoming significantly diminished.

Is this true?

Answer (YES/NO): NO